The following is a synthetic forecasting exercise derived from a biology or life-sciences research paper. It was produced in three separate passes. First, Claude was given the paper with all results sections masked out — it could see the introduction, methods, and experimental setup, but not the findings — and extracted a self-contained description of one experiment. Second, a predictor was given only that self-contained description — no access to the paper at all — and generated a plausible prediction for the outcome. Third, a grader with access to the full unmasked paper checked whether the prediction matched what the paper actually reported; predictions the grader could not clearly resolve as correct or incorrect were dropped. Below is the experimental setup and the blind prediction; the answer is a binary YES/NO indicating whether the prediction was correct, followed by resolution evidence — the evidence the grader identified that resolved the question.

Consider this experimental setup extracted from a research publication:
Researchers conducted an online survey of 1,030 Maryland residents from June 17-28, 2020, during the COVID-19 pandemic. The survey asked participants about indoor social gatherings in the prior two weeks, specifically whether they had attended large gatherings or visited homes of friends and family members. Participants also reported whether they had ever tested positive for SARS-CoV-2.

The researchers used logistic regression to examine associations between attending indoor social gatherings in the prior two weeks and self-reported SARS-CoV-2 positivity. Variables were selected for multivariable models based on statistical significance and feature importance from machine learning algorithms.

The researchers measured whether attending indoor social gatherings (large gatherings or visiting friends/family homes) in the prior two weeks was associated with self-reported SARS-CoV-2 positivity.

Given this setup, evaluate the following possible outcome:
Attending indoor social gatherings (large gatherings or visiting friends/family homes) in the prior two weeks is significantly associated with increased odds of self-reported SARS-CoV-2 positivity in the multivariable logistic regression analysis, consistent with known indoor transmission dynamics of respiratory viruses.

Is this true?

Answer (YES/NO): NO